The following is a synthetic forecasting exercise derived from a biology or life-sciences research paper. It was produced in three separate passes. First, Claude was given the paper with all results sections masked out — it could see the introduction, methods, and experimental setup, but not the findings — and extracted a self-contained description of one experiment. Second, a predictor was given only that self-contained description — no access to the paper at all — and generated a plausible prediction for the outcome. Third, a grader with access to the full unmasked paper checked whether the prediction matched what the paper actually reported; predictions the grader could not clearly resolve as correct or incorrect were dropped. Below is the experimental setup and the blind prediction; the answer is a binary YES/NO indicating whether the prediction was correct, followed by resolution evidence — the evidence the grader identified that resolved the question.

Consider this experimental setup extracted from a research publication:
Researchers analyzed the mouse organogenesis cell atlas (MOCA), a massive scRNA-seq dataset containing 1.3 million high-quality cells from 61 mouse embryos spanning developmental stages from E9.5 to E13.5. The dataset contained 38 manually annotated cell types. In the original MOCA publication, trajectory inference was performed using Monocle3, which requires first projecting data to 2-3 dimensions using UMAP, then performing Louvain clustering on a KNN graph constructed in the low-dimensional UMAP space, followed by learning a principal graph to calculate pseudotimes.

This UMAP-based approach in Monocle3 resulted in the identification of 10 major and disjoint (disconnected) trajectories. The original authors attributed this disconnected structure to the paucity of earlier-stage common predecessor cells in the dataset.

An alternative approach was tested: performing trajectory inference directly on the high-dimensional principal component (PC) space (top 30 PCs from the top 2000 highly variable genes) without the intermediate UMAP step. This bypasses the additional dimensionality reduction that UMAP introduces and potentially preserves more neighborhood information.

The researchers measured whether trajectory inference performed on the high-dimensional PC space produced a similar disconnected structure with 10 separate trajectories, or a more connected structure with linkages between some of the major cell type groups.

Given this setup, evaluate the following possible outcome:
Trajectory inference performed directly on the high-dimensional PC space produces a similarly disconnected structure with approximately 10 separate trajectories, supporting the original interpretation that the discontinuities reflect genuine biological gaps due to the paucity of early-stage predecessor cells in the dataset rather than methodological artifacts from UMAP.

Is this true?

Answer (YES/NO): NO